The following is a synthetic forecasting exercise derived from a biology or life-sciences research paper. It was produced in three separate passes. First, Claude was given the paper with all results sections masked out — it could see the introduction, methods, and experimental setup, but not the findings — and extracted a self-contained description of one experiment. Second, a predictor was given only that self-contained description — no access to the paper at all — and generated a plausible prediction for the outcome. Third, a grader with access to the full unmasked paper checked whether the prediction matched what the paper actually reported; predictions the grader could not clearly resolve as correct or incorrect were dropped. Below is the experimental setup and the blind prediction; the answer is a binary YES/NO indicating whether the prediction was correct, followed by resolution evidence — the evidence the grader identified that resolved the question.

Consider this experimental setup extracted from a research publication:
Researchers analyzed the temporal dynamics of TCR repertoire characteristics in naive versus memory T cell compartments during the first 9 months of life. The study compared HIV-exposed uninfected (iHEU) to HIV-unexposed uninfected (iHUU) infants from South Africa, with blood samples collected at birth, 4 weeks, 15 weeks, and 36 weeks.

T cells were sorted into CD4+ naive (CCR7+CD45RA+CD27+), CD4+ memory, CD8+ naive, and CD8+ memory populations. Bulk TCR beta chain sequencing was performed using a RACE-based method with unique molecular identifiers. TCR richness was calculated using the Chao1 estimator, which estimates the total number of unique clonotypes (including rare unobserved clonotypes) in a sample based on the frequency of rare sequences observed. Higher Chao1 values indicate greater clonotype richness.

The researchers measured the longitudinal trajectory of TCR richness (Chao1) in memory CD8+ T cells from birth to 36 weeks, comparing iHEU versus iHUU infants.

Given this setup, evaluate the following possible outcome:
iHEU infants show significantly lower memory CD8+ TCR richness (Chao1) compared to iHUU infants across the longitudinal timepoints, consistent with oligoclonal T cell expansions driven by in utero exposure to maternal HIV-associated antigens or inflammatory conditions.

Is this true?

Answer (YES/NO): NO